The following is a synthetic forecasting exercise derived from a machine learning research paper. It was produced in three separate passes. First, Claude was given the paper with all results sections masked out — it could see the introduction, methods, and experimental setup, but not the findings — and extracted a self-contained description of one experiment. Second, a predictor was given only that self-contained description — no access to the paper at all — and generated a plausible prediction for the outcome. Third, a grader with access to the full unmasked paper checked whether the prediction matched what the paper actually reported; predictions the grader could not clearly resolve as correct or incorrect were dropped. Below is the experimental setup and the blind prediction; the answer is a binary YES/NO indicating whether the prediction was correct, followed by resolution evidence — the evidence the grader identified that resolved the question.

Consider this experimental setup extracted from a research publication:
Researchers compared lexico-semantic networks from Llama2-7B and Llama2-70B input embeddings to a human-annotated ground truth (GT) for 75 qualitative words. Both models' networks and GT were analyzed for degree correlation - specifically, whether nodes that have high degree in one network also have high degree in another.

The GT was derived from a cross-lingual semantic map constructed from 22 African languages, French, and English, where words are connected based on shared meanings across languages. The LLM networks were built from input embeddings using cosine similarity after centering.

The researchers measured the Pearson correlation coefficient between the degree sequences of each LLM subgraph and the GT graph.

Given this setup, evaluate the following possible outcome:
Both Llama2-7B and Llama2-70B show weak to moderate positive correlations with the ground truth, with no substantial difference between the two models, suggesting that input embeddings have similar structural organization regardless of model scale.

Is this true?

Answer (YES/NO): YES